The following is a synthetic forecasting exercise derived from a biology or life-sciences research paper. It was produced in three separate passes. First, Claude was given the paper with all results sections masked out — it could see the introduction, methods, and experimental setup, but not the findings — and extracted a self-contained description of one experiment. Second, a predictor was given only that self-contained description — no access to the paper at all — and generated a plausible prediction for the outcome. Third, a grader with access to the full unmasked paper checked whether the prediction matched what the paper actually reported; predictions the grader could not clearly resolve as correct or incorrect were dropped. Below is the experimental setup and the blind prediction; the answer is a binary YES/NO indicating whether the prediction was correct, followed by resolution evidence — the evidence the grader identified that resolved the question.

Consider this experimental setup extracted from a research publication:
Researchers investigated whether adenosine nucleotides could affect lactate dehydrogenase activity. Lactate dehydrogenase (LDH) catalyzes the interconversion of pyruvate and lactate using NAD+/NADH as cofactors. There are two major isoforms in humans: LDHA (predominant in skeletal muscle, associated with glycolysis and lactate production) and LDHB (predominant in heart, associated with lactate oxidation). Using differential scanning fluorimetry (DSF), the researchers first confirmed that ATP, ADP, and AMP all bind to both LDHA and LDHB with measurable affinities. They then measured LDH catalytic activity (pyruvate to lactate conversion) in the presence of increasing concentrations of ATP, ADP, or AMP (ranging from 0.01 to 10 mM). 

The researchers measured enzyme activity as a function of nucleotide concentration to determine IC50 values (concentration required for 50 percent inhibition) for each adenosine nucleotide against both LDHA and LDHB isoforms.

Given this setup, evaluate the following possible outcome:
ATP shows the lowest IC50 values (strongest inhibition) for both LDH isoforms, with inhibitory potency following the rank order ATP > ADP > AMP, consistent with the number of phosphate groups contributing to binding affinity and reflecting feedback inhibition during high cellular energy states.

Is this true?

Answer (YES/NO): NO